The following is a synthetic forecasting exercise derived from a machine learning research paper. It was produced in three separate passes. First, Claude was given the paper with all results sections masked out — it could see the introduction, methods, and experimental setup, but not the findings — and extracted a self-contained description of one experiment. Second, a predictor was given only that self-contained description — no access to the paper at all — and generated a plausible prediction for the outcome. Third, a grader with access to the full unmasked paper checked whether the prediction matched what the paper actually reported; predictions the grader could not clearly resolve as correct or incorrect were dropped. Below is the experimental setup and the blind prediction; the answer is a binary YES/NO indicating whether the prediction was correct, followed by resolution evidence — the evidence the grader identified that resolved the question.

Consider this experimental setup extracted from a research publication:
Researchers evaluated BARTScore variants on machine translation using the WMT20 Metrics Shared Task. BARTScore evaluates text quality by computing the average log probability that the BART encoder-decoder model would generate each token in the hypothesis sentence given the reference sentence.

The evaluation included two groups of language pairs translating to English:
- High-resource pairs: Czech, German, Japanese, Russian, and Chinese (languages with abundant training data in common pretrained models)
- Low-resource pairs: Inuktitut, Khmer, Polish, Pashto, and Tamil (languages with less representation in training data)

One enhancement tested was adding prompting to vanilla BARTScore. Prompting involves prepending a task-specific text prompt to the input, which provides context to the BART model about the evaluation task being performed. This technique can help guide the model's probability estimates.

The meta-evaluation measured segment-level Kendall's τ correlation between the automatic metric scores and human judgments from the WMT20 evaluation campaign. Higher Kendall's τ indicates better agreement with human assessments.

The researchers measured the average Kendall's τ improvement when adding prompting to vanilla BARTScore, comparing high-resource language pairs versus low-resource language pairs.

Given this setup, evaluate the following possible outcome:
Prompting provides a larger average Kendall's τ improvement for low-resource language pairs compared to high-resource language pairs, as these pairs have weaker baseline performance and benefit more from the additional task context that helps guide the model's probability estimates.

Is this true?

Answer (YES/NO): NO